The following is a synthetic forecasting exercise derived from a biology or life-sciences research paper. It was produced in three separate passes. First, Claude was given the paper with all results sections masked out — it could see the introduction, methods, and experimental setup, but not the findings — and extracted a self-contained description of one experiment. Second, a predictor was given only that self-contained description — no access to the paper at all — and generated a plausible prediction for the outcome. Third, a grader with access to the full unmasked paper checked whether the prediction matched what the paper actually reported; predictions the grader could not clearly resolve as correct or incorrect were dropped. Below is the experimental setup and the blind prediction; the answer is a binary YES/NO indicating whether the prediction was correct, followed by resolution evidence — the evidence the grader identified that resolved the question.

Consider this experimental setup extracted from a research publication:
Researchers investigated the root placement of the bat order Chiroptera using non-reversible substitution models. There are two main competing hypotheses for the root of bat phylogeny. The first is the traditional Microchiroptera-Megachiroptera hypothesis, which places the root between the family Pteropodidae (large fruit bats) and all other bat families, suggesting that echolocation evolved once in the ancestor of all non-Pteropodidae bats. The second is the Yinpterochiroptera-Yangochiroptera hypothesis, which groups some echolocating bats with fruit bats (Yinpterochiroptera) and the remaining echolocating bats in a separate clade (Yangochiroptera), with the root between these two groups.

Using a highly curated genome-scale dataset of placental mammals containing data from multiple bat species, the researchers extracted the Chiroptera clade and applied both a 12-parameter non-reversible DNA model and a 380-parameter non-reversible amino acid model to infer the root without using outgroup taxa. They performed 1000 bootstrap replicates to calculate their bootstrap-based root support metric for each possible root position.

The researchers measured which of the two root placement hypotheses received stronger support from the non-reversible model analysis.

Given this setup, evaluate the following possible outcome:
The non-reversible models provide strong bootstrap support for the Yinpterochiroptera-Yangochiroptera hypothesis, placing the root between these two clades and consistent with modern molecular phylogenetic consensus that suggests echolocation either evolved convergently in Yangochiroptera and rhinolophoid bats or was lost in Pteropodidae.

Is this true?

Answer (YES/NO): NO